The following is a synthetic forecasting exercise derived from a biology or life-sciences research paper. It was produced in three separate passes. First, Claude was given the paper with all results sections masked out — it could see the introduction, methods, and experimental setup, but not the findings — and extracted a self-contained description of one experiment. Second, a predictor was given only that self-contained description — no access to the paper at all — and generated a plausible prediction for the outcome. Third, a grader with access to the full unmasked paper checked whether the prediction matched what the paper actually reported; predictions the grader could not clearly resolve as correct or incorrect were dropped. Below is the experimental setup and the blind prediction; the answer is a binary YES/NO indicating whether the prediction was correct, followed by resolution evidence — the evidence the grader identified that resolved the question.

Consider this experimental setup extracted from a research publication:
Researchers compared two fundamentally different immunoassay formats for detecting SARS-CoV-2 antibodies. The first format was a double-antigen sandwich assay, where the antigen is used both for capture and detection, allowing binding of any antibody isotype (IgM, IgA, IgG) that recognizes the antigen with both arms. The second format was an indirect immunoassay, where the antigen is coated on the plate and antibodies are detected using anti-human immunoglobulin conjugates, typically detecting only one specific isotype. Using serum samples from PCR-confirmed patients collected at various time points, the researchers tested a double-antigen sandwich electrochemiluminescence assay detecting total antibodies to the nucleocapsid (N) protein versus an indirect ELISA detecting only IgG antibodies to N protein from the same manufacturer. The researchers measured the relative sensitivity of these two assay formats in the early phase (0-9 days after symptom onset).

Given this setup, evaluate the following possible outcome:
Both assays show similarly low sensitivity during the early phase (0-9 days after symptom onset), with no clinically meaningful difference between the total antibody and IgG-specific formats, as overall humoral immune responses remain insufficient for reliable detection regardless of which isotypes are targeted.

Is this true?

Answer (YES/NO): NO